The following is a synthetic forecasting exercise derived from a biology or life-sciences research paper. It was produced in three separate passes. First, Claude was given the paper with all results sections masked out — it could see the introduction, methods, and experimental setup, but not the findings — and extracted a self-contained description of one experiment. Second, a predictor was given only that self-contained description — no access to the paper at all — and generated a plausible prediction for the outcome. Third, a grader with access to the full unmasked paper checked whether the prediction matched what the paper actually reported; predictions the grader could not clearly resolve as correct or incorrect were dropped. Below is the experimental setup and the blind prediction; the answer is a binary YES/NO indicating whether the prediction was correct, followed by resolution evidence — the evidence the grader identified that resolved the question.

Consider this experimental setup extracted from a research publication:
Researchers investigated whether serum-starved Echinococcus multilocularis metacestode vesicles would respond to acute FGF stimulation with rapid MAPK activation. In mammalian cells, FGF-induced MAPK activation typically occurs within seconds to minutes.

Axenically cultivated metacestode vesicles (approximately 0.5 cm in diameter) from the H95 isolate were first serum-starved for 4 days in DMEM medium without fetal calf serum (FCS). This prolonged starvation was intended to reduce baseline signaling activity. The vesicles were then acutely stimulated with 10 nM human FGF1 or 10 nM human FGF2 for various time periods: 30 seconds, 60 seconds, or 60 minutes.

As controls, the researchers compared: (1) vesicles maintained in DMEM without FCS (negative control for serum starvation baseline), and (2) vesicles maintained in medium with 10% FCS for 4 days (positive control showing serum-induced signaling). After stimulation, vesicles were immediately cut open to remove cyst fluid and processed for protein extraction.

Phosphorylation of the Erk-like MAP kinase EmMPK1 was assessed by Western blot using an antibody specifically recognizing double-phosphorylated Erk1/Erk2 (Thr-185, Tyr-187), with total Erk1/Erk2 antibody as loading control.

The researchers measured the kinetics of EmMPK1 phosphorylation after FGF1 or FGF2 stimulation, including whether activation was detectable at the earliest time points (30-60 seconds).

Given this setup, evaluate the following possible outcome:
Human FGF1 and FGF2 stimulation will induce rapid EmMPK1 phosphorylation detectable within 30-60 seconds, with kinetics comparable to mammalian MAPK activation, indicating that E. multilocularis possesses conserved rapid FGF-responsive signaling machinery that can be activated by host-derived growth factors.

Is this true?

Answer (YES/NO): YES